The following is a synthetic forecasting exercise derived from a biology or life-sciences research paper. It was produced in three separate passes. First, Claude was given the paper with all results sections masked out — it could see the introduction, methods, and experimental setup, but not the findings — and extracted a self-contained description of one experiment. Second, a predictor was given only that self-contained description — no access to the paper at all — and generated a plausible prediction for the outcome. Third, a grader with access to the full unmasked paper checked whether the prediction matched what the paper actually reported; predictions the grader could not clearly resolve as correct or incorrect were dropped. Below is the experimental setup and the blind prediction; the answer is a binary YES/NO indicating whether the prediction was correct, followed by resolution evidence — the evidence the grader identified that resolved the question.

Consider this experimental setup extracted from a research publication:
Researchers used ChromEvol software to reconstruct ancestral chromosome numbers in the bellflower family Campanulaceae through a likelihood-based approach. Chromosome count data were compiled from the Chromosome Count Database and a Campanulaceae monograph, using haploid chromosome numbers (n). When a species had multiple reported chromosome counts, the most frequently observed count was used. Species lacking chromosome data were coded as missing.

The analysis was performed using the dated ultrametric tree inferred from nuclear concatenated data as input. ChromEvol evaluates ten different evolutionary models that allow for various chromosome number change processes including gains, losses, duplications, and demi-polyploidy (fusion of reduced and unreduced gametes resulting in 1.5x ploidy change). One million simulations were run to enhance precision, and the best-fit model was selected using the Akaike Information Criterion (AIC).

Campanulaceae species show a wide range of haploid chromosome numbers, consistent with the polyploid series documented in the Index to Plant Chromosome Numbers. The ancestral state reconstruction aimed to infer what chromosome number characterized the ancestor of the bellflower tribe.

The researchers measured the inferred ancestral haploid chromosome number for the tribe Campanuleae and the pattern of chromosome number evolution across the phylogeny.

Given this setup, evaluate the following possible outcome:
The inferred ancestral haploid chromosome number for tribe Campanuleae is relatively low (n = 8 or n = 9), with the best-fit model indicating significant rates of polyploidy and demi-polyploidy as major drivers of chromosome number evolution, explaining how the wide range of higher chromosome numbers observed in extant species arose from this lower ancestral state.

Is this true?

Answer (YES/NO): NO